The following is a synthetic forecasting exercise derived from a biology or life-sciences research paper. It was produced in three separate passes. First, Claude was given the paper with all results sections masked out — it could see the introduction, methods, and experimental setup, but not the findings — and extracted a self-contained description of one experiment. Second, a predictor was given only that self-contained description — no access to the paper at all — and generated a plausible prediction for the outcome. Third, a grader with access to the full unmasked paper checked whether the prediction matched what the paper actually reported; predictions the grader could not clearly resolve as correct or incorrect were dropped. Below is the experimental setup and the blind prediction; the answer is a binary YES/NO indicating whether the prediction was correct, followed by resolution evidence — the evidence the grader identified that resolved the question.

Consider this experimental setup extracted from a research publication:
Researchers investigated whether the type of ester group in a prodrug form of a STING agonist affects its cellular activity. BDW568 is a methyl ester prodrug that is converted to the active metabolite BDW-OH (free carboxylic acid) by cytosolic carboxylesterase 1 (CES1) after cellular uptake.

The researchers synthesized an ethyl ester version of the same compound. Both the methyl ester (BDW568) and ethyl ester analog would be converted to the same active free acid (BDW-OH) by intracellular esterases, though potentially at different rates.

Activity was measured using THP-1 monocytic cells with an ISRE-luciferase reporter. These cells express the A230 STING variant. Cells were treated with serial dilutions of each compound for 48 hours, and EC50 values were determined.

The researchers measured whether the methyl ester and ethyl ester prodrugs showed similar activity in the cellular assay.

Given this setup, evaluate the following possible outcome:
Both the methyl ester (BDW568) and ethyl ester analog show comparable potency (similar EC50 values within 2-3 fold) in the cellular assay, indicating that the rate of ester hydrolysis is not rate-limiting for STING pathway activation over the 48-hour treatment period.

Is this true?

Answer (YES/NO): YES